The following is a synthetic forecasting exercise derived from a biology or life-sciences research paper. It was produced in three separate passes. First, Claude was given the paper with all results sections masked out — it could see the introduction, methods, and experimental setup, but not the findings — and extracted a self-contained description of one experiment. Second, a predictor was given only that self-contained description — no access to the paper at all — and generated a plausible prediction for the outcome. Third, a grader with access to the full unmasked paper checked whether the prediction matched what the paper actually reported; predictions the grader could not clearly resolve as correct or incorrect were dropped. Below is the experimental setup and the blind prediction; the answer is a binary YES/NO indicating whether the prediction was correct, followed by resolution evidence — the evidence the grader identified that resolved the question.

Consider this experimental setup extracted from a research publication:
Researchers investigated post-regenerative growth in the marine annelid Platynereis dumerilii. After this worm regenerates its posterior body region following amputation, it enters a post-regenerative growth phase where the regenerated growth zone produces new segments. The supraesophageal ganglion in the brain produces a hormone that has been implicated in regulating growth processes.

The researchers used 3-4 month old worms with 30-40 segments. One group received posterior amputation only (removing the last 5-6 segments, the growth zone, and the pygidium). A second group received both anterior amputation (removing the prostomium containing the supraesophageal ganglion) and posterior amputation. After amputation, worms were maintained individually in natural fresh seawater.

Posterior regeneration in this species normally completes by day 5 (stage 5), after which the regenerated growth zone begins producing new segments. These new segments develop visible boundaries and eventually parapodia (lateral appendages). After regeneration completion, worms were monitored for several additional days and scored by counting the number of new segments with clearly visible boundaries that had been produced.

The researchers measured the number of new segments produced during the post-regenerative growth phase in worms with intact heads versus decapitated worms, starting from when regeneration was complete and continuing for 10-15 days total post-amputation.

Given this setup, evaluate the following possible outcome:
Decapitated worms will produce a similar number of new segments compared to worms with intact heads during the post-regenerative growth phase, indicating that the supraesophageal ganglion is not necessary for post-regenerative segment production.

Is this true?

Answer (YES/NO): NO